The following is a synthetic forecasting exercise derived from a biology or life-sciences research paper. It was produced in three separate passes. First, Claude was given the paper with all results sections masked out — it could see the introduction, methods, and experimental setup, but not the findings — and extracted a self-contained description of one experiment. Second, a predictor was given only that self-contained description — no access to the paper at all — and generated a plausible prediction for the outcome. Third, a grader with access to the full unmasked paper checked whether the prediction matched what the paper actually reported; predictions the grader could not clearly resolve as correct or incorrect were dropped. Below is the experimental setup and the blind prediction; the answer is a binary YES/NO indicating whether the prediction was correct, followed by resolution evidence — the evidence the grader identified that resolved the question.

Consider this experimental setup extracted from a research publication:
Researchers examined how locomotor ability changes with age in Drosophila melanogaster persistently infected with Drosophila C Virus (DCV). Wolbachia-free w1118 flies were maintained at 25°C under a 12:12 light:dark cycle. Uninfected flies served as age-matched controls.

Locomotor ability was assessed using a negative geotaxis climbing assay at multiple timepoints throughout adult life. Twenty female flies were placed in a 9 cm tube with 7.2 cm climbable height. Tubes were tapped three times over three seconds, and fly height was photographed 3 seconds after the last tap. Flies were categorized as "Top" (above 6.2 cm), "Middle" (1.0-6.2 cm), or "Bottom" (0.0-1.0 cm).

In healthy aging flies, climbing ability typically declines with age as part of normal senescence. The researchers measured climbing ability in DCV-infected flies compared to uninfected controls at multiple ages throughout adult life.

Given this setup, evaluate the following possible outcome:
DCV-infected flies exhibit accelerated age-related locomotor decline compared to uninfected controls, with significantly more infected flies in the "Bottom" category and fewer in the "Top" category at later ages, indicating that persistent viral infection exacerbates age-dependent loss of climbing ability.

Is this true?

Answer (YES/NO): NO